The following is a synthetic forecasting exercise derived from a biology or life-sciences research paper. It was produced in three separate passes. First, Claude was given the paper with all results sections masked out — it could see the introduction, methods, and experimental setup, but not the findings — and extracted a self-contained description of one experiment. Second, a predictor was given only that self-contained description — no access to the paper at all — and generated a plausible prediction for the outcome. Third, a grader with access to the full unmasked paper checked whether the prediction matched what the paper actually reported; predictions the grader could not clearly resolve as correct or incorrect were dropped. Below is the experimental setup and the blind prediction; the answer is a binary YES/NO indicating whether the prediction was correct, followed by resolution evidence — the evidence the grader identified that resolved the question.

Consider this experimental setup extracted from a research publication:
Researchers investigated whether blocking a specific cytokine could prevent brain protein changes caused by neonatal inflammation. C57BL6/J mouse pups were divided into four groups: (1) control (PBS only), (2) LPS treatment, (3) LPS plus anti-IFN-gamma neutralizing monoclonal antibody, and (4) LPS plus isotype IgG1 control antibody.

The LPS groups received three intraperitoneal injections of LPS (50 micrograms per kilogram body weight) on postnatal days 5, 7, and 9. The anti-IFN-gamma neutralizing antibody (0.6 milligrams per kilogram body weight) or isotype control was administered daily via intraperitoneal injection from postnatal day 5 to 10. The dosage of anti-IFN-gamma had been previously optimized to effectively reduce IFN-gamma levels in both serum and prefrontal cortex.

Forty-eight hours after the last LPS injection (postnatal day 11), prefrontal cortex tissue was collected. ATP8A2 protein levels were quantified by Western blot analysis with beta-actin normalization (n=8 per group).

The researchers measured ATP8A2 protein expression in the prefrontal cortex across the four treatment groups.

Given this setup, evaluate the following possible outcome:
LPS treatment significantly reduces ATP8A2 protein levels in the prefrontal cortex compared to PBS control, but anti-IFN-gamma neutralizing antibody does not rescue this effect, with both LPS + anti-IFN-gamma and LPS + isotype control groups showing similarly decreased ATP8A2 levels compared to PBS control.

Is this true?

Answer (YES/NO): NO